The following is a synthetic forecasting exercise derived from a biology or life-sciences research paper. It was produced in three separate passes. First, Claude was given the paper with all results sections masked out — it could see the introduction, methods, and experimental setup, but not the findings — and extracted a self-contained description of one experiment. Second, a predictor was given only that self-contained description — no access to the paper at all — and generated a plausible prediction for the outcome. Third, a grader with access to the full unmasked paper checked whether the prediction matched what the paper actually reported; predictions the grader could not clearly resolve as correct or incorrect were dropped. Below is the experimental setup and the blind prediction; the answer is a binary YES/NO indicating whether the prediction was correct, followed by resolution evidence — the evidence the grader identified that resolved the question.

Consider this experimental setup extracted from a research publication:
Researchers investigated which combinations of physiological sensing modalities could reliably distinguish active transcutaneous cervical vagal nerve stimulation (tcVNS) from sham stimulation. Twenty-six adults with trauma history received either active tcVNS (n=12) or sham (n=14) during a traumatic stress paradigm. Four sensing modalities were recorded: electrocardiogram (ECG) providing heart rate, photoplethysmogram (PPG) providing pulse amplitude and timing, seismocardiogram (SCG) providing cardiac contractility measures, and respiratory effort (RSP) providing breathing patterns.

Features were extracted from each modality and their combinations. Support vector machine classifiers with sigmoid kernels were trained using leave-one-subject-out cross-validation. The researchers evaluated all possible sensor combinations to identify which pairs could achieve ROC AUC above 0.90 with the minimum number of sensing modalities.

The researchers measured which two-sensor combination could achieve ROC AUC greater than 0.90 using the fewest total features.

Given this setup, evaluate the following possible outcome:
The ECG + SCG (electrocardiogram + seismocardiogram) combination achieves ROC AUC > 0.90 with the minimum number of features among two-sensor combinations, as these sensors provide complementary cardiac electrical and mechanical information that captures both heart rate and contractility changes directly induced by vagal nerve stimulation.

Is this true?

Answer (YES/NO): NO